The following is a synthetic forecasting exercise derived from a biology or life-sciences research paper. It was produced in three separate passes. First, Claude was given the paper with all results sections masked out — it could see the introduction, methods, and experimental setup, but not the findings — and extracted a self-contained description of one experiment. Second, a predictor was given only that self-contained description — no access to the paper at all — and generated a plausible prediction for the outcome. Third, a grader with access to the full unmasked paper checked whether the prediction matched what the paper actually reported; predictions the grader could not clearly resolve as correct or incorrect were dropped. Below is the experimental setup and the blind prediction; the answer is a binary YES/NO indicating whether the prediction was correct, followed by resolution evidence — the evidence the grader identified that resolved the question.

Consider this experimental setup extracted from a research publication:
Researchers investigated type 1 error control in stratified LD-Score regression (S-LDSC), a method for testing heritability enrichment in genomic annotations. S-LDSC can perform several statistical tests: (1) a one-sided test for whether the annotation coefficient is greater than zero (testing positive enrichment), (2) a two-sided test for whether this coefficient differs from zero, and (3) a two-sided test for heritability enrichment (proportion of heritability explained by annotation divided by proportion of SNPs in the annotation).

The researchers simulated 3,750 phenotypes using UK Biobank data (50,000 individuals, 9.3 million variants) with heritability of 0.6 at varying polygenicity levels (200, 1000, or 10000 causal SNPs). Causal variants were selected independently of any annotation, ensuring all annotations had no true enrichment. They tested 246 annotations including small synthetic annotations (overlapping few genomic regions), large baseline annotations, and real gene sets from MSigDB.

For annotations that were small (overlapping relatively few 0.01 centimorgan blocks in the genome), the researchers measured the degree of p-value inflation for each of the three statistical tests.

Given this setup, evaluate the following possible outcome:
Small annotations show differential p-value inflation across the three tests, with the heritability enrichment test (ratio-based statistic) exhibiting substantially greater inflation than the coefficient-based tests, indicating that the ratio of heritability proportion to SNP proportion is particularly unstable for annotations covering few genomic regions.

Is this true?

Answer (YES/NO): NO